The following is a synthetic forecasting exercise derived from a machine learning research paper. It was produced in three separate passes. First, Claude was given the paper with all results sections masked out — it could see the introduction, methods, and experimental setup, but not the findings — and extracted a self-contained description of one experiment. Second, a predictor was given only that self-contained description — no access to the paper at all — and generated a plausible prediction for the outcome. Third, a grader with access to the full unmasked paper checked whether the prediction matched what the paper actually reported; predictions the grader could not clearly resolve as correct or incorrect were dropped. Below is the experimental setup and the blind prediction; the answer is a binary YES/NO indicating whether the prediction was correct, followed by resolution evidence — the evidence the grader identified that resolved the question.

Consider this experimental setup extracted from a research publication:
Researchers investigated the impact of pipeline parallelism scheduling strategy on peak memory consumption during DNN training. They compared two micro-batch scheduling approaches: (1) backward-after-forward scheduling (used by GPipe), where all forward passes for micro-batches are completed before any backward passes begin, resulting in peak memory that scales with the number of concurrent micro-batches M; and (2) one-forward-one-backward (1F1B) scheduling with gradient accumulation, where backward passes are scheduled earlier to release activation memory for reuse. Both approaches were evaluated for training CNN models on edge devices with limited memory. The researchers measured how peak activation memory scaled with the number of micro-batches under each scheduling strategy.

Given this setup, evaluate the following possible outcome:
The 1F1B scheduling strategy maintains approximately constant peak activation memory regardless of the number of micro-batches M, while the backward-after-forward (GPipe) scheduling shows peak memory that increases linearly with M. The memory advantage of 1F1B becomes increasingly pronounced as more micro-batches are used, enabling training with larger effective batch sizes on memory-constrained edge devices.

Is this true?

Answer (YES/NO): YES